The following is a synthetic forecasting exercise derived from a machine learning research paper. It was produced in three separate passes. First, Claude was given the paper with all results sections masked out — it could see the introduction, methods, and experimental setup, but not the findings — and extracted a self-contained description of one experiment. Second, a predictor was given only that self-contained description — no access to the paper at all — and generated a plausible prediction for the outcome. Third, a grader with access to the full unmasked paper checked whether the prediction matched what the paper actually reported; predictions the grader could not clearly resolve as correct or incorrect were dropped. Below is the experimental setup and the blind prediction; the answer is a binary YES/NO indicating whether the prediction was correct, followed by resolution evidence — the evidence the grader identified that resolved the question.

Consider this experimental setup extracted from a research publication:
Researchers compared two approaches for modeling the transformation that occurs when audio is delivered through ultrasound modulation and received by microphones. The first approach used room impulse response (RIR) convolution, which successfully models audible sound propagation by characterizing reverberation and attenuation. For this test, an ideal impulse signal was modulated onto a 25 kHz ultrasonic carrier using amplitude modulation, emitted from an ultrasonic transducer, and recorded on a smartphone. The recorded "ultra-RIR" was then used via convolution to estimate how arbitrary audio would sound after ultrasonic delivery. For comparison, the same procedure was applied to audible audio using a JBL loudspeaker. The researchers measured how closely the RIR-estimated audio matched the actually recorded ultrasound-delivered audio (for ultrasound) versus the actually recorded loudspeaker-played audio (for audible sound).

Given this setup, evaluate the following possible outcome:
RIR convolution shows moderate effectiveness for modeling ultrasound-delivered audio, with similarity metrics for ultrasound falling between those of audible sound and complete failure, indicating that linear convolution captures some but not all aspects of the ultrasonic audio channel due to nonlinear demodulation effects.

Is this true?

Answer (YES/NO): NO